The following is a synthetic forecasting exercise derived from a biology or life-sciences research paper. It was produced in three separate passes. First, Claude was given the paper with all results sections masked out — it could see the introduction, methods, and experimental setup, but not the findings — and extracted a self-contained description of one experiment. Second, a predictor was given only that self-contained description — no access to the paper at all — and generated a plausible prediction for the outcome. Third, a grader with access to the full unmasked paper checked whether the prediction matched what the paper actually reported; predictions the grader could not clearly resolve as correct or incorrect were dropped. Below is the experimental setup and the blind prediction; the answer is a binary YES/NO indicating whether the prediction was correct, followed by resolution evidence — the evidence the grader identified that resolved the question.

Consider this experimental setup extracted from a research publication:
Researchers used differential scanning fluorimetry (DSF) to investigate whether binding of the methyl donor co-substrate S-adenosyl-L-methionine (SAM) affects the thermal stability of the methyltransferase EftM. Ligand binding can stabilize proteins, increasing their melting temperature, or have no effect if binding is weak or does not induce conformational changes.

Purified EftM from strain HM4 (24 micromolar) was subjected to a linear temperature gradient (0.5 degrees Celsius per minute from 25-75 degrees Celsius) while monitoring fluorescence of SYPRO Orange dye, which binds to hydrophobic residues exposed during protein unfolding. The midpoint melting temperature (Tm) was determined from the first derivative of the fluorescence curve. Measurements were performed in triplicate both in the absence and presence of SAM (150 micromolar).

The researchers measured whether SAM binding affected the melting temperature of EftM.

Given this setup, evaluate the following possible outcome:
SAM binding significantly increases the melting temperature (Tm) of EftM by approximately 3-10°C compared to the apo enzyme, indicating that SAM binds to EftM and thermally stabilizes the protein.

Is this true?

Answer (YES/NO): YES